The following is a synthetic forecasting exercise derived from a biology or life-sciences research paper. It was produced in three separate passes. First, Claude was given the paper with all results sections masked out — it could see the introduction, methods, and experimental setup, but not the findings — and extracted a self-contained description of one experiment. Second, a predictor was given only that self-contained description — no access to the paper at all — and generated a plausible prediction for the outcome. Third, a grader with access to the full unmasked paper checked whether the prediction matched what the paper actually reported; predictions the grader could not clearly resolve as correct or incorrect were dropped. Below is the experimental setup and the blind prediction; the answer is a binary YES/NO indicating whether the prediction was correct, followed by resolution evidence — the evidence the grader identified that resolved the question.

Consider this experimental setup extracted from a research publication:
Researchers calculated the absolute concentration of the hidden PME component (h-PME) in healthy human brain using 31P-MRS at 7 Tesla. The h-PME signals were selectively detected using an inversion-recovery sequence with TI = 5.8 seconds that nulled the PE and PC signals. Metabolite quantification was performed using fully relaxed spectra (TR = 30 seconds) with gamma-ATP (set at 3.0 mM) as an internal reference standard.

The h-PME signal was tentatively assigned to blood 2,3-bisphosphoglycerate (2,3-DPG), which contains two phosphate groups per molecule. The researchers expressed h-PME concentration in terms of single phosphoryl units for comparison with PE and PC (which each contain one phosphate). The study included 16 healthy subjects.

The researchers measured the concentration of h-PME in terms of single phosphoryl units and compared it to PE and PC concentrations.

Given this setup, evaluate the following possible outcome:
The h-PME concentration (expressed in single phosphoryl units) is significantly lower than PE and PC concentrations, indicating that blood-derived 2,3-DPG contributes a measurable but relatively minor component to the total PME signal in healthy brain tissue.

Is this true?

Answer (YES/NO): NO